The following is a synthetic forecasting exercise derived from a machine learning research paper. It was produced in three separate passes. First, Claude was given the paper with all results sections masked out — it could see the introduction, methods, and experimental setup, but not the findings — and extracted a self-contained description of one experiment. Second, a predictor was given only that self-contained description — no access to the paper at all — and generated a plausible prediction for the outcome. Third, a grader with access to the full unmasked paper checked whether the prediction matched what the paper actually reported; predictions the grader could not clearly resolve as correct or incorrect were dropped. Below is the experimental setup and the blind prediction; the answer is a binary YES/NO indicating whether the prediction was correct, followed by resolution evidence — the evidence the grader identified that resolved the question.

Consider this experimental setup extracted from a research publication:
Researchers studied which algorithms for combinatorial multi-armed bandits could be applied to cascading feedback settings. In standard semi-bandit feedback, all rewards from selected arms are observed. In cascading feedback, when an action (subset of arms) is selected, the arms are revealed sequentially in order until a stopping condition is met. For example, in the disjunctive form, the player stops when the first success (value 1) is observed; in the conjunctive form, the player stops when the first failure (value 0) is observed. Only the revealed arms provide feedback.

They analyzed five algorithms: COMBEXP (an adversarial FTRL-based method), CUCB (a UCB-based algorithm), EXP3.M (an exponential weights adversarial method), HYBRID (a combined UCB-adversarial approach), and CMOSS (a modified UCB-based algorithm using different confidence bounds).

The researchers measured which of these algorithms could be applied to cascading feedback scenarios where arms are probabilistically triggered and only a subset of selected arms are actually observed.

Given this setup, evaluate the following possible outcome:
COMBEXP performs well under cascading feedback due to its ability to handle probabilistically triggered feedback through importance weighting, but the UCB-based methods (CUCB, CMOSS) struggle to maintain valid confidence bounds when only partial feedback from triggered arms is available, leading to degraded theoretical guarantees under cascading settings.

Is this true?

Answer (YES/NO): NO